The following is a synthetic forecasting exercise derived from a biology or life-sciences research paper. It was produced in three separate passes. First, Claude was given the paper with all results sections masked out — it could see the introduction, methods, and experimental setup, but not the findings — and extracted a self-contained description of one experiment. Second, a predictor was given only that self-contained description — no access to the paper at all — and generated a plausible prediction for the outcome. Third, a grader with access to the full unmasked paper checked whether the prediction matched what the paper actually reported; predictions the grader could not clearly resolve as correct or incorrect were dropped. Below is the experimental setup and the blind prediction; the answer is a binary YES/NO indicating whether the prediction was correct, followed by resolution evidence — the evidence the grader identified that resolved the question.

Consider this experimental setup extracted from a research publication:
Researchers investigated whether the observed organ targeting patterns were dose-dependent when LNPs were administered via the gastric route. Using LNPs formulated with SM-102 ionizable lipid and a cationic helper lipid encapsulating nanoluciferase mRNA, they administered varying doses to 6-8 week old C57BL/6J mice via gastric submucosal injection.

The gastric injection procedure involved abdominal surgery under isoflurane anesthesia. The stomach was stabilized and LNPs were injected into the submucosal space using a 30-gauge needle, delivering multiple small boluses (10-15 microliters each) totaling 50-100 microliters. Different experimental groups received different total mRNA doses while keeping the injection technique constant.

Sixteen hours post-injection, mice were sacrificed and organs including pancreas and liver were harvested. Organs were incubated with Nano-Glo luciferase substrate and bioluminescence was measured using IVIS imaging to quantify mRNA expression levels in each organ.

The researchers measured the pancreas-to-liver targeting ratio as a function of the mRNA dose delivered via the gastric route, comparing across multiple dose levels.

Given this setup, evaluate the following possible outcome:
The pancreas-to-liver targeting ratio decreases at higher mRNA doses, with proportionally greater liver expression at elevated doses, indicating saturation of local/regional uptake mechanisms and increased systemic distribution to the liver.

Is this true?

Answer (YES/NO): NO